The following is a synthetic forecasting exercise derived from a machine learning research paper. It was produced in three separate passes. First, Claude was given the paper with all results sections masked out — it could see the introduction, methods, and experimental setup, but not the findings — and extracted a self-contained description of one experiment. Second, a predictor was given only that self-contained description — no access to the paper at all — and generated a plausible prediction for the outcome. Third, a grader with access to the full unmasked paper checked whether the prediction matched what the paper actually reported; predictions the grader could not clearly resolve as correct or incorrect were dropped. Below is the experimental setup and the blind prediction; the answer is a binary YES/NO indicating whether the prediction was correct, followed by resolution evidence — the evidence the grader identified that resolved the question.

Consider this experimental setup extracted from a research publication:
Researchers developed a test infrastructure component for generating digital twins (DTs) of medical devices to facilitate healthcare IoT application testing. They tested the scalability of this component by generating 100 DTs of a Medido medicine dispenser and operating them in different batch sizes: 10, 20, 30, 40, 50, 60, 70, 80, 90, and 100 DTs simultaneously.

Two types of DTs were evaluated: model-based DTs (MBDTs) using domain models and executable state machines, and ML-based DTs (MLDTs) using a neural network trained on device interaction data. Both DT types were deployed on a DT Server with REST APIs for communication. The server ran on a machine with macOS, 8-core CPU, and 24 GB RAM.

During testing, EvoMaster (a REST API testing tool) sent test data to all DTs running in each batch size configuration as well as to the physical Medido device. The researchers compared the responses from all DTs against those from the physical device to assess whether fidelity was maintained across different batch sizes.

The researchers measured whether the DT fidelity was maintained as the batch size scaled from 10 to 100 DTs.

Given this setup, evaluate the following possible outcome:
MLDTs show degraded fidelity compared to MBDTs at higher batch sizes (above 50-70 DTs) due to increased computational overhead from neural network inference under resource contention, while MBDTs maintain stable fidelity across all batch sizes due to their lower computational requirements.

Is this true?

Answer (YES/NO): NO